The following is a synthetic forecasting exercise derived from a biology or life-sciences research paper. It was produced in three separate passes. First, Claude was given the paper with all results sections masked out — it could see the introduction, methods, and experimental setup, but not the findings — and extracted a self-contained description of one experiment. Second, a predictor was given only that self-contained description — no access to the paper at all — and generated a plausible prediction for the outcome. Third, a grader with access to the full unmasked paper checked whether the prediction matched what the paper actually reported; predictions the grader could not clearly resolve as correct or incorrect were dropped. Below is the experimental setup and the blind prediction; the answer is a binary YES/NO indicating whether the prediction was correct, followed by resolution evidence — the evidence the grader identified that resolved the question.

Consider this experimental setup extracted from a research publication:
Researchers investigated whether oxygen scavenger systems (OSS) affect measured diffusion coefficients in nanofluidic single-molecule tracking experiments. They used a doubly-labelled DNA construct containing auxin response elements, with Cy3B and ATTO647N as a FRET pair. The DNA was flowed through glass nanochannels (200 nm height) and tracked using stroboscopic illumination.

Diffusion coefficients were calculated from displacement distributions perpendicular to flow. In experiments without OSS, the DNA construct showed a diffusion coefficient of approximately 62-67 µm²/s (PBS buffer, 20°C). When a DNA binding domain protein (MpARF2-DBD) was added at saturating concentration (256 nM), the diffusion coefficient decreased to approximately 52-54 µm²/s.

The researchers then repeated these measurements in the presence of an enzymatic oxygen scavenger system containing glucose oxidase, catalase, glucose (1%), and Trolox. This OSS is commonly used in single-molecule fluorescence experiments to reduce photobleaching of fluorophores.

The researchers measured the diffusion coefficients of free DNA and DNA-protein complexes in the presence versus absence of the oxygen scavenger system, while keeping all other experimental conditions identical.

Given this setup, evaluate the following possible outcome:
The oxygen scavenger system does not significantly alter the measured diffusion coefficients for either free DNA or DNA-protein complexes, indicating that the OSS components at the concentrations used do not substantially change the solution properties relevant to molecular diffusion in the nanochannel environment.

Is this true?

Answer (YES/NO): NO